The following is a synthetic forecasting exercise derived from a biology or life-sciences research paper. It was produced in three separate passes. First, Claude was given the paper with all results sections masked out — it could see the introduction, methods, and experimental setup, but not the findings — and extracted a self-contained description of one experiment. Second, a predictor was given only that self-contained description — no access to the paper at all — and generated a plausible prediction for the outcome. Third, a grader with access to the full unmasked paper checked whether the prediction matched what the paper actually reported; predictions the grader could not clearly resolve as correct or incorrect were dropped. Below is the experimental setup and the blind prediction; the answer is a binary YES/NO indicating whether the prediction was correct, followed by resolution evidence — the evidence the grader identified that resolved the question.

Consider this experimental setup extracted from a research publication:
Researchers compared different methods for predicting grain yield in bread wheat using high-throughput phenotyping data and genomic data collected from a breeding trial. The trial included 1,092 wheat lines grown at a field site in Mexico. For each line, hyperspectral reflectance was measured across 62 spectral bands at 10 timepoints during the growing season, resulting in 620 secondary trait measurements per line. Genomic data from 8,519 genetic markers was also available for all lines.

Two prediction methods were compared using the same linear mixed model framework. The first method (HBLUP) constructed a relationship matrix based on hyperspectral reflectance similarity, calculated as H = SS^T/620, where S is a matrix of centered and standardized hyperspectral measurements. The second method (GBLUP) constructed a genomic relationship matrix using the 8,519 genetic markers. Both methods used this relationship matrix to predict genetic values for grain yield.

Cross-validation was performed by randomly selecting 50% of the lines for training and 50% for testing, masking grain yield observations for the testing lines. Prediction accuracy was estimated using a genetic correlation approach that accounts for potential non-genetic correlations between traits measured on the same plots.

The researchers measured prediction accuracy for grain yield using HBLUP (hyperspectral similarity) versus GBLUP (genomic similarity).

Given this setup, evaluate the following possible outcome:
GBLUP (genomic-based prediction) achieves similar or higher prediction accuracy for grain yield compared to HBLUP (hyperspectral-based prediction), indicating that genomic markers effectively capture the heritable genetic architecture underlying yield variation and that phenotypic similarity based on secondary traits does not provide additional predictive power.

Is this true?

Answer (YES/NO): NO